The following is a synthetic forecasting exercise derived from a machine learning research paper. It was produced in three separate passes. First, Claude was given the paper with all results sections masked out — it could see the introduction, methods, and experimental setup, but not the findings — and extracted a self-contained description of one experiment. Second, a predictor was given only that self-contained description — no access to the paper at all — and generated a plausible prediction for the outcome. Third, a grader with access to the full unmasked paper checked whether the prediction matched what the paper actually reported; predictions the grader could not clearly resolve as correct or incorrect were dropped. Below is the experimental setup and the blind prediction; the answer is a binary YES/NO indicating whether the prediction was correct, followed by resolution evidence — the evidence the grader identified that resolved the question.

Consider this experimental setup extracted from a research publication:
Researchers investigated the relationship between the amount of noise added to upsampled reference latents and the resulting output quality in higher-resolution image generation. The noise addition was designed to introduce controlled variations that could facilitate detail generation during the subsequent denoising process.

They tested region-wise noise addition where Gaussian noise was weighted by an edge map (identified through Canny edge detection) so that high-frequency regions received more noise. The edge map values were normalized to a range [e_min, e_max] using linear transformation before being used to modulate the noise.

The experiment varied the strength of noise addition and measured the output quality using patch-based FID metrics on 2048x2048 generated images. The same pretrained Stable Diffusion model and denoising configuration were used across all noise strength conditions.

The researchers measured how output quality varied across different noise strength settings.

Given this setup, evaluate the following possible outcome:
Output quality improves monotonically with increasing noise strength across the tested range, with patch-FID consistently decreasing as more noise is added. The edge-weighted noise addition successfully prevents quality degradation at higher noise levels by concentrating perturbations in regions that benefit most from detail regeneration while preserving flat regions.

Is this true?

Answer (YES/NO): NO